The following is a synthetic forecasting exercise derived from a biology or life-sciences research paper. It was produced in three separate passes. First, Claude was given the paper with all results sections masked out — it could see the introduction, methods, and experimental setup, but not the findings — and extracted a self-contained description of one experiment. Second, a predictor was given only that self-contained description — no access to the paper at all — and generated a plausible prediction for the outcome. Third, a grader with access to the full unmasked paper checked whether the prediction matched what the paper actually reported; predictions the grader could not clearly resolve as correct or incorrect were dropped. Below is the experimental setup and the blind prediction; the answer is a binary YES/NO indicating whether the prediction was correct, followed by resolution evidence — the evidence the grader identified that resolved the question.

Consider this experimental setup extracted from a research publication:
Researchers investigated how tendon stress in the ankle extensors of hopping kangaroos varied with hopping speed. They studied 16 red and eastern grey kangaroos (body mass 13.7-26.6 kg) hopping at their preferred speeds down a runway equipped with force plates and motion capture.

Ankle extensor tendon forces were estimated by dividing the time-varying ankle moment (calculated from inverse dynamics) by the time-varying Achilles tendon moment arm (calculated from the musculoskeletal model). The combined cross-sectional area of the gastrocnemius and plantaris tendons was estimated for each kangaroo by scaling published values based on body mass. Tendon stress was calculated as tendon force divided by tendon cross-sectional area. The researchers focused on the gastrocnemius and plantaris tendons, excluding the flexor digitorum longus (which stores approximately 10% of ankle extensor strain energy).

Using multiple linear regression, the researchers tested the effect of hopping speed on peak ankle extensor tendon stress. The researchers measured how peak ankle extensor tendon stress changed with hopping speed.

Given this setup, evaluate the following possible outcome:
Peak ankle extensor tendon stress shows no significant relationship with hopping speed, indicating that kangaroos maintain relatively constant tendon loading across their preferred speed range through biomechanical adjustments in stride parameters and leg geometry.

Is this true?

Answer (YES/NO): NO